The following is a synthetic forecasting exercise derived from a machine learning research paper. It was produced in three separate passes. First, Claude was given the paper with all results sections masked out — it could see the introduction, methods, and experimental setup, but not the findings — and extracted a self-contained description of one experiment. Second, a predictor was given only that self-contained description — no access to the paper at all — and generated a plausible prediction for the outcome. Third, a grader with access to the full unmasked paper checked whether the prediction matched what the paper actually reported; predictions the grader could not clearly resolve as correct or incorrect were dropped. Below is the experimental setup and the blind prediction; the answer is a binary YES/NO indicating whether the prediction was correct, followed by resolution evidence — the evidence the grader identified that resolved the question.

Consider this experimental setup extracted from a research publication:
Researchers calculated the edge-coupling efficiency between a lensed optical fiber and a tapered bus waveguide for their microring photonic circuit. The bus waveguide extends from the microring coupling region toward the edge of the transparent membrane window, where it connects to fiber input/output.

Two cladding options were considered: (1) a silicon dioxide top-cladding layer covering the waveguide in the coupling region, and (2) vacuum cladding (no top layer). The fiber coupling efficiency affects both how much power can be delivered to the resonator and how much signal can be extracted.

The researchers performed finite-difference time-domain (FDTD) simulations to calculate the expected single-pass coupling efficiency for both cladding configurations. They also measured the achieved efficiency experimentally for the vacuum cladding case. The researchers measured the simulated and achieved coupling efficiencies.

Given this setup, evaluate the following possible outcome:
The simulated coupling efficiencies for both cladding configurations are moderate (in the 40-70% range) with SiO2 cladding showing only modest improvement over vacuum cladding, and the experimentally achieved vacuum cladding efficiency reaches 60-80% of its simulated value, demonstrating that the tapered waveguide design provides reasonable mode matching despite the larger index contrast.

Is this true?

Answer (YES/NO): NO